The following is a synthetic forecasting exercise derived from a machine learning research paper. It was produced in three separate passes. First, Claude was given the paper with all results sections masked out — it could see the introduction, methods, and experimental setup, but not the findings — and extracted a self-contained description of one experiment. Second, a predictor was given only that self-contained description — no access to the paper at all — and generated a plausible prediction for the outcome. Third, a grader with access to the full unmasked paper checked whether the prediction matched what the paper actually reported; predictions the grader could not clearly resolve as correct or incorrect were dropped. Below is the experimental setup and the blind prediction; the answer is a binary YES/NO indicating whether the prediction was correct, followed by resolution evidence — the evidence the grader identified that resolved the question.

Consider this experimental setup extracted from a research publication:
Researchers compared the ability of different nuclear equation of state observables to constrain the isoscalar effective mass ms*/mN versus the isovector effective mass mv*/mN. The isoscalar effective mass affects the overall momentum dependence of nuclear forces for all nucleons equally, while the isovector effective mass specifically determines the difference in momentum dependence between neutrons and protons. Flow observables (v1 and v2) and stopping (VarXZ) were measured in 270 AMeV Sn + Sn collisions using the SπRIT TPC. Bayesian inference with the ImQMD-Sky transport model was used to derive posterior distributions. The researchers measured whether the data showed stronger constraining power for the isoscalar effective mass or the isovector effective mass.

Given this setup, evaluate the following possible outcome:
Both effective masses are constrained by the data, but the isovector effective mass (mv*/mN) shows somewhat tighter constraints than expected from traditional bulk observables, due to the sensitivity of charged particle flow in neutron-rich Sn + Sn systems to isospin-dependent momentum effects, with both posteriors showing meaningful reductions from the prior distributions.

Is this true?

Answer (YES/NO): YES